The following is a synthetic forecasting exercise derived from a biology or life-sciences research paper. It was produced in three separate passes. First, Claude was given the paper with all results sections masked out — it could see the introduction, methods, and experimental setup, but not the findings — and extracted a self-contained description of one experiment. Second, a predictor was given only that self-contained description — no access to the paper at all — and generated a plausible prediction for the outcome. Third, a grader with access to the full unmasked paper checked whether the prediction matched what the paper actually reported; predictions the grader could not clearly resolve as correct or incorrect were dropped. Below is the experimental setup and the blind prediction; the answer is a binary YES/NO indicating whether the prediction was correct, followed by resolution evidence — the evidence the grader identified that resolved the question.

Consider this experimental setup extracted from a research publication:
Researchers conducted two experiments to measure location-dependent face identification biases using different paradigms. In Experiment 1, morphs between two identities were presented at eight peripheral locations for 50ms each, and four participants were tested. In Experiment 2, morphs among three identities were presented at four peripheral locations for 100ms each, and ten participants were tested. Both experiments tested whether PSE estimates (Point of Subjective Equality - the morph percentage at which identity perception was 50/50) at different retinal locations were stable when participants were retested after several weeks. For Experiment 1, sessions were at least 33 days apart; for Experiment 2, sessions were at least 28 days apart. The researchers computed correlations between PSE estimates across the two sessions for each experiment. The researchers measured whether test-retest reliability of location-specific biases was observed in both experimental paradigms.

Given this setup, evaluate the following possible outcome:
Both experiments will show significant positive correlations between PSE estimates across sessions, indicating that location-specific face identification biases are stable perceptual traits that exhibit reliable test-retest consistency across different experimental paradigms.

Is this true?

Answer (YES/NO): YES